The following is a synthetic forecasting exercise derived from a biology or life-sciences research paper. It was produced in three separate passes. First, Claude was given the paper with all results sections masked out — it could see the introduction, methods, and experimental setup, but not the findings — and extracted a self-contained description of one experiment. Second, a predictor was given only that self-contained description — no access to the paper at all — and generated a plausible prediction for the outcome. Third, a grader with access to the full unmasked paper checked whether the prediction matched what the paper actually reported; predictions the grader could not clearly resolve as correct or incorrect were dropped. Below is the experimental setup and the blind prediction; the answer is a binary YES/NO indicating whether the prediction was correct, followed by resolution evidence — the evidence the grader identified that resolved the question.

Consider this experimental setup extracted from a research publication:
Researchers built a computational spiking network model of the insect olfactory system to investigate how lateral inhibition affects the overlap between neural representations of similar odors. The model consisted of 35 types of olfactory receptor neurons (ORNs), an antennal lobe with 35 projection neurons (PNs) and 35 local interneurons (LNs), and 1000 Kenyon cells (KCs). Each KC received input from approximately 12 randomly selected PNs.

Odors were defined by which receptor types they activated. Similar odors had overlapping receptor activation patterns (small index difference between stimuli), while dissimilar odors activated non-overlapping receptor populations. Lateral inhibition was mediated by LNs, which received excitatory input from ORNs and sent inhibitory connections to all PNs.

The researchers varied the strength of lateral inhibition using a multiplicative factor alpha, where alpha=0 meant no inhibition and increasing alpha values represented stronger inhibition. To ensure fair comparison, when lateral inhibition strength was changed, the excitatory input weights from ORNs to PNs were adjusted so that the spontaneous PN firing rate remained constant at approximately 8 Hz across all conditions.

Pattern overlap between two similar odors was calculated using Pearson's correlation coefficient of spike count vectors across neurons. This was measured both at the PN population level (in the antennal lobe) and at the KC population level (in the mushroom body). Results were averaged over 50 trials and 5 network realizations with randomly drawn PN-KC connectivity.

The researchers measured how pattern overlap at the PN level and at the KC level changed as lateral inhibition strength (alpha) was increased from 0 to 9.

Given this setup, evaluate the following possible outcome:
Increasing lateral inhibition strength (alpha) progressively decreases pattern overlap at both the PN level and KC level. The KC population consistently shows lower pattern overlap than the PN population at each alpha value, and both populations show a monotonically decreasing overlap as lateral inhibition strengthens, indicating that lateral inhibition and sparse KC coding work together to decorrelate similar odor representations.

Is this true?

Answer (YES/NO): NO